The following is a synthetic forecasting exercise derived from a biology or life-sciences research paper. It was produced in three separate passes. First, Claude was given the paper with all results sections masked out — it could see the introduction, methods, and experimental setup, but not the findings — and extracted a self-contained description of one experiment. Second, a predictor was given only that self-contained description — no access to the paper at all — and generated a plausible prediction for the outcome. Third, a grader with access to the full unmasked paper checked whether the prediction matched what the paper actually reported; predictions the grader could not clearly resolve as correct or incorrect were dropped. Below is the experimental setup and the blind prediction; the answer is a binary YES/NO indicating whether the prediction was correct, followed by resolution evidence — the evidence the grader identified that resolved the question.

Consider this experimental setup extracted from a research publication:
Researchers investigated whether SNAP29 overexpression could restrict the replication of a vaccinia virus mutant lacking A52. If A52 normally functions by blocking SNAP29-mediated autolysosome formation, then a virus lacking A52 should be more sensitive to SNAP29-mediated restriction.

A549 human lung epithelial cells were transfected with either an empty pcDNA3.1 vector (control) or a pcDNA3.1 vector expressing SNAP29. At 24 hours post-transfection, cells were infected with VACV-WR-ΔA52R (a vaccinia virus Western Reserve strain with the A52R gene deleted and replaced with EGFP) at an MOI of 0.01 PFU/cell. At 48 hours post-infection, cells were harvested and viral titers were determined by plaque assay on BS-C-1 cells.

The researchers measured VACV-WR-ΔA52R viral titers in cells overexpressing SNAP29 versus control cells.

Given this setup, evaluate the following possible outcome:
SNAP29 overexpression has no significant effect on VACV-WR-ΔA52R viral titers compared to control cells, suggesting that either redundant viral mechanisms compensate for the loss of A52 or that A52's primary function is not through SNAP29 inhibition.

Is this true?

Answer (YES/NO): NO